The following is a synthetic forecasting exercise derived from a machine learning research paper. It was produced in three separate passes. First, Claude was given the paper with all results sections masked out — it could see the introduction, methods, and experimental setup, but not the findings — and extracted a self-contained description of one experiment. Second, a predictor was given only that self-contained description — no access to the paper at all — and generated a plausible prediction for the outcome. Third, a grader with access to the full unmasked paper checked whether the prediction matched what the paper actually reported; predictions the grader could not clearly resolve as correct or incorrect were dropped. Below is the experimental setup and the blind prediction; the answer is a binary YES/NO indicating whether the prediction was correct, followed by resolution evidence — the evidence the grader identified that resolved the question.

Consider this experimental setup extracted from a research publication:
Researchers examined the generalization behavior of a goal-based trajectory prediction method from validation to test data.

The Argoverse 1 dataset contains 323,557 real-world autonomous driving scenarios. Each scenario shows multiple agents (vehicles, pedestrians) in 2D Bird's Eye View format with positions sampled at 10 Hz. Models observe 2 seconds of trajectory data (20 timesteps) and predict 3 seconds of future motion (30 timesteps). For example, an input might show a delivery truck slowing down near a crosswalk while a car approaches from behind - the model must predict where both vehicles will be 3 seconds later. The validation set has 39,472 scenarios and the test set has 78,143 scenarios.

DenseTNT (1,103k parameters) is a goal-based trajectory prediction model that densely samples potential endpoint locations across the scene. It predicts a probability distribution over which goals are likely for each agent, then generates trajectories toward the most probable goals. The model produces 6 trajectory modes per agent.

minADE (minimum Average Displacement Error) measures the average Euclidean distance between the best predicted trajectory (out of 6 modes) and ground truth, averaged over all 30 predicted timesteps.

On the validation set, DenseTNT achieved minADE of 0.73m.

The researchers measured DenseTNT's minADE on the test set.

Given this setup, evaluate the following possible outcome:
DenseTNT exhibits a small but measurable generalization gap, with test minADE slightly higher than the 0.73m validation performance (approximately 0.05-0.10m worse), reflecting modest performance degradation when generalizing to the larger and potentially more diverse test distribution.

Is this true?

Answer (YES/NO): NO